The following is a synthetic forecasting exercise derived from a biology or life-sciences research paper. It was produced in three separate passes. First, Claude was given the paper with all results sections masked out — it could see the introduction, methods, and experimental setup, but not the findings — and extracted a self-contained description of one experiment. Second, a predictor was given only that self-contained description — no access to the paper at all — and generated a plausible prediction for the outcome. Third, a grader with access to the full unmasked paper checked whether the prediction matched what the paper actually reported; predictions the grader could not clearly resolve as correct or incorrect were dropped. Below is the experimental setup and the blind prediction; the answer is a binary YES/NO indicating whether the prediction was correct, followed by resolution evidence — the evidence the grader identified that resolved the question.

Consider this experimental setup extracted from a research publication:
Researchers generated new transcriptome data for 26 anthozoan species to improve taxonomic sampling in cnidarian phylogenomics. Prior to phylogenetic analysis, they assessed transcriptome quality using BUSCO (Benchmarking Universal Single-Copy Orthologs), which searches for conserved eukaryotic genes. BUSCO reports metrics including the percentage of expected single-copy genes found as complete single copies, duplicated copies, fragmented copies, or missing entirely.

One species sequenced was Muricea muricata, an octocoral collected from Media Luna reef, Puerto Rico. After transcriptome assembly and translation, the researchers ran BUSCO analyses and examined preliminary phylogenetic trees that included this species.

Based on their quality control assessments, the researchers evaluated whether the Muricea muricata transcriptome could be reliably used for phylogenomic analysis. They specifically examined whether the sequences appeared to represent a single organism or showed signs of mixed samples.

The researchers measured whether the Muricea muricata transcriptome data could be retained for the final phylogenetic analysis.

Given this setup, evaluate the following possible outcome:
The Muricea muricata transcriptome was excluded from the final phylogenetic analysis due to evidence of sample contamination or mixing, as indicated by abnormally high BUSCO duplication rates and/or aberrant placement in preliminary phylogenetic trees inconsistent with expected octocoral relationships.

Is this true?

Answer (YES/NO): NO